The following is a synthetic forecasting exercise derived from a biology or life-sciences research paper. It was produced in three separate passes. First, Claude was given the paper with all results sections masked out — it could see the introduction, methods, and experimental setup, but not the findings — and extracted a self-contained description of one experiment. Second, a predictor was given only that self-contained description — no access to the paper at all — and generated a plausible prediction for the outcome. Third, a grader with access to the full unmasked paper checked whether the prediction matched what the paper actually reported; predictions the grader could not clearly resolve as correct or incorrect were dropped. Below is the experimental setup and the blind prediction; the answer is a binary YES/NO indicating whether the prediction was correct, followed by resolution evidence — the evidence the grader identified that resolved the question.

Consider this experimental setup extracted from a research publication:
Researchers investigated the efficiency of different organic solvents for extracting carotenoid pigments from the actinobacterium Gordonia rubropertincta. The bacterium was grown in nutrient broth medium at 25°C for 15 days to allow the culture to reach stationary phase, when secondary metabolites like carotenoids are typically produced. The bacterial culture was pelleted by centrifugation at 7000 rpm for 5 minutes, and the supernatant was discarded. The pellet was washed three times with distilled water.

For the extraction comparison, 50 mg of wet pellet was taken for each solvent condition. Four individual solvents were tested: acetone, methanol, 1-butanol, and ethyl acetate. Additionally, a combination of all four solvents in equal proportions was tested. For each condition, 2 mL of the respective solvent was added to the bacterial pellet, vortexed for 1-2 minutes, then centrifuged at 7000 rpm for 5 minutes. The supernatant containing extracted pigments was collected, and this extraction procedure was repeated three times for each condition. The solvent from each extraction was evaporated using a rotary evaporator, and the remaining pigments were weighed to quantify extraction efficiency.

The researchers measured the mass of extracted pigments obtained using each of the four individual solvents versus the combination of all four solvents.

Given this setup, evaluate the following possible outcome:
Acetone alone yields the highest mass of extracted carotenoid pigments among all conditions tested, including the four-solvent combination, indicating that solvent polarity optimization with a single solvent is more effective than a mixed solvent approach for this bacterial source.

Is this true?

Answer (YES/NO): NO